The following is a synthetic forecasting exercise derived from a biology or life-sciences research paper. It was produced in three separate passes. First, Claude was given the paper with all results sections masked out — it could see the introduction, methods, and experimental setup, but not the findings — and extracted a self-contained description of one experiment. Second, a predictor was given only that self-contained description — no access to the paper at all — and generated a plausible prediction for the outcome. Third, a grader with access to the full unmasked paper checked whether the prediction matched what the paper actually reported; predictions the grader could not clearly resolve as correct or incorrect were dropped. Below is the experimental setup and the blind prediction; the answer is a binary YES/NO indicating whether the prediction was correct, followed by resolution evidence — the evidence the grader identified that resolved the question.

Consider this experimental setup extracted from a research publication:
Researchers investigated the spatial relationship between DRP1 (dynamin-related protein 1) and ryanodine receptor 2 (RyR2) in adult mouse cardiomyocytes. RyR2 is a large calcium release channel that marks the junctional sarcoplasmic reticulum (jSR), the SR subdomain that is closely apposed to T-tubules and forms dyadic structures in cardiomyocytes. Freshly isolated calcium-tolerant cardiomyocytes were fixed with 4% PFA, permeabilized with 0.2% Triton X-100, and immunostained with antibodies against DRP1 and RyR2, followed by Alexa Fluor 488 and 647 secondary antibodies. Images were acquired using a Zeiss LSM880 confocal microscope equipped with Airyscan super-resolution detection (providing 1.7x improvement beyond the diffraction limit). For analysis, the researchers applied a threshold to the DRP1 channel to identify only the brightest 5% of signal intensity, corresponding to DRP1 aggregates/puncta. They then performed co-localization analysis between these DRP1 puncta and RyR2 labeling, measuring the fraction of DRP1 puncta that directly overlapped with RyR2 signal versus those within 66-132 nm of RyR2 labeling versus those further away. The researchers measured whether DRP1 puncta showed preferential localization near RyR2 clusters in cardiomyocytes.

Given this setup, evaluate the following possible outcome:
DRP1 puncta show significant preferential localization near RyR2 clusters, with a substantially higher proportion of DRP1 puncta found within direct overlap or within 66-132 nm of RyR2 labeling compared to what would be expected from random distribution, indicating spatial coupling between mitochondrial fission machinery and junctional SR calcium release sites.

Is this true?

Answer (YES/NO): YES